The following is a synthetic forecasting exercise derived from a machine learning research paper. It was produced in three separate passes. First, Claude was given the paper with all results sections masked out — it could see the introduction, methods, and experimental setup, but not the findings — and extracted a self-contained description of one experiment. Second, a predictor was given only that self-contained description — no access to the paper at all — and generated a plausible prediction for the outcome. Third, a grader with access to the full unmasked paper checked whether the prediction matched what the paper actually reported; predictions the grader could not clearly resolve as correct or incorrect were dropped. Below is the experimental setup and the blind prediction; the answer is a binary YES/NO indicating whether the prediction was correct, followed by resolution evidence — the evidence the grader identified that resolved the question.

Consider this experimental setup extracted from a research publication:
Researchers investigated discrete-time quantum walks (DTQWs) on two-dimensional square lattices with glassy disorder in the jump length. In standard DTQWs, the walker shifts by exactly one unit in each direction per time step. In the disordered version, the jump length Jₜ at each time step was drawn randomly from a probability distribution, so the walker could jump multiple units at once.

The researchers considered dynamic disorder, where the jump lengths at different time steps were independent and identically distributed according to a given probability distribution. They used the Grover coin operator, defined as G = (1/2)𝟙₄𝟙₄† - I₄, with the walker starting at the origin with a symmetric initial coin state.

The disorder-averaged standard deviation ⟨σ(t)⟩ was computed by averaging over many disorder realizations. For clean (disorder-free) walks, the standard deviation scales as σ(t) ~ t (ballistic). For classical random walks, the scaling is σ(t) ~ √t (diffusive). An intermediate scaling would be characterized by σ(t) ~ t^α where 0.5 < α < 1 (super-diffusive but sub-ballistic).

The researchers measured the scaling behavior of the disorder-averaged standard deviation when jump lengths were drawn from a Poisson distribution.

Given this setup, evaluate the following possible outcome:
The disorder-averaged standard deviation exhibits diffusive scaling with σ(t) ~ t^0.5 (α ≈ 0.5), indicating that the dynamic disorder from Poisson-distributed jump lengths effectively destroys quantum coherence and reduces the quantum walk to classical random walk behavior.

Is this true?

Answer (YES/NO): NO